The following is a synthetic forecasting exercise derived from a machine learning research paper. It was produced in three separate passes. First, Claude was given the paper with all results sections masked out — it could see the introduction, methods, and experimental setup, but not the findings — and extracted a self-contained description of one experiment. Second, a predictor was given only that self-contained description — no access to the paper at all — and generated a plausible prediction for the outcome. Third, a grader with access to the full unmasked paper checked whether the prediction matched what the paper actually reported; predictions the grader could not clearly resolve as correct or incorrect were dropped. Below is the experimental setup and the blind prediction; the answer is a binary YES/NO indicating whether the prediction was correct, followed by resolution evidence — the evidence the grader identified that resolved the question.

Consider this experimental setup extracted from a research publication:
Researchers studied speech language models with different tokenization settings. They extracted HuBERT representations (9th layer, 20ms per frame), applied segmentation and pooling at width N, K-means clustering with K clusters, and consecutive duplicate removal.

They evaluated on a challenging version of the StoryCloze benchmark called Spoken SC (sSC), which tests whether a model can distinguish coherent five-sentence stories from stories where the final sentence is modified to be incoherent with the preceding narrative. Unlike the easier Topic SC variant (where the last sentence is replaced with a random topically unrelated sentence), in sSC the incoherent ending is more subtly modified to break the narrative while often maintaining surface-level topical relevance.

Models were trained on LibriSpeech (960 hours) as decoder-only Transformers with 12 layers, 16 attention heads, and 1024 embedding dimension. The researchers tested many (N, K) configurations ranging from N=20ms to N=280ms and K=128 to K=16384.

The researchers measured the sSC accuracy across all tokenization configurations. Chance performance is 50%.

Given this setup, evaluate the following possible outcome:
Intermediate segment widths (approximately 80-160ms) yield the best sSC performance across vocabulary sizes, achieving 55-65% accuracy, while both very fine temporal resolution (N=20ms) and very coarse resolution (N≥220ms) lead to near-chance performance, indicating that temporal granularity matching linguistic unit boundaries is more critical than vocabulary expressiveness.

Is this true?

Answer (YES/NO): NO